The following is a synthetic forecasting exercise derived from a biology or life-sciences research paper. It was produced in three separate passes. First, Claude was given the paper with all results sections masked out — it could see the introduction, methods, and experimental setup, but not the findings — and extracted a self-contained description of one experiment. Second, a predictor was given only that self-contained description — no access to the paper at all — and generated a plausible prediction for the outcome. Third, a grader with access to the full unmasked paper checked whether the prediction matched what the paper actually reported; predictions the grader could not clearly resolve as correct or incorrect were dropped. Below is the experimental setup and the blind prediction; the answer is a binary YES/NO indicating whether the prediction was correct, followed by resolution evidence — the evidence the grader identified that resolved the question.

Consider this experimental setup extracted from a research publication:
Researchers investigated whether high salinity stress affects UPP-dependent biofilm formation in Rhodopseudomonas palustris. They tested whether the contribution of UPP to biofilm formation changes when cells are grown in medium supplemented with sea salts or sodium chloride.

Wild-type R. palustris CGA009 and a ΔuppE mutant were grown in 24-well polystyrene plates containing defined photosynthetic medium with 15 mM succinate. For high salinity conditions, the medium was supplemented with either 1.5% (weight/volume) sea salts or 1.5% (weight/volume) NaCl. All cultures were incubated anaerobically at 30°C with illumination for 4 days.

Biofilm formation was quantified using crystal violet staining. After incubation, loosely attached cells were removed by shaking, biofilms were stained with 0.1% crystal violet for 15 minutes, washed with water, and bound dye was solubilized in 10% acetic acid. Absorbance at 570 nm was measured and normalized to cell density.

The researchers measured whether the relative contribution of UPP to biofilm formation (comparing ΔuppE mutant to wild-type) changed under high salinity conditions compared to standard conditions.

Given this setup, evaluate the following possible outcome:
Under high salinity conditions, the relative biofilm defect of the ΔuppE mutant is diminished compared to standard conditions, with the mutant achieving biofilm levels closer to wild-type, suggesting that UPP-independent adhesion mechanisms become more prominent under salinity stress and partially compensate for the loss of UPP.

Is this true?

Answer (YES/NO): YES